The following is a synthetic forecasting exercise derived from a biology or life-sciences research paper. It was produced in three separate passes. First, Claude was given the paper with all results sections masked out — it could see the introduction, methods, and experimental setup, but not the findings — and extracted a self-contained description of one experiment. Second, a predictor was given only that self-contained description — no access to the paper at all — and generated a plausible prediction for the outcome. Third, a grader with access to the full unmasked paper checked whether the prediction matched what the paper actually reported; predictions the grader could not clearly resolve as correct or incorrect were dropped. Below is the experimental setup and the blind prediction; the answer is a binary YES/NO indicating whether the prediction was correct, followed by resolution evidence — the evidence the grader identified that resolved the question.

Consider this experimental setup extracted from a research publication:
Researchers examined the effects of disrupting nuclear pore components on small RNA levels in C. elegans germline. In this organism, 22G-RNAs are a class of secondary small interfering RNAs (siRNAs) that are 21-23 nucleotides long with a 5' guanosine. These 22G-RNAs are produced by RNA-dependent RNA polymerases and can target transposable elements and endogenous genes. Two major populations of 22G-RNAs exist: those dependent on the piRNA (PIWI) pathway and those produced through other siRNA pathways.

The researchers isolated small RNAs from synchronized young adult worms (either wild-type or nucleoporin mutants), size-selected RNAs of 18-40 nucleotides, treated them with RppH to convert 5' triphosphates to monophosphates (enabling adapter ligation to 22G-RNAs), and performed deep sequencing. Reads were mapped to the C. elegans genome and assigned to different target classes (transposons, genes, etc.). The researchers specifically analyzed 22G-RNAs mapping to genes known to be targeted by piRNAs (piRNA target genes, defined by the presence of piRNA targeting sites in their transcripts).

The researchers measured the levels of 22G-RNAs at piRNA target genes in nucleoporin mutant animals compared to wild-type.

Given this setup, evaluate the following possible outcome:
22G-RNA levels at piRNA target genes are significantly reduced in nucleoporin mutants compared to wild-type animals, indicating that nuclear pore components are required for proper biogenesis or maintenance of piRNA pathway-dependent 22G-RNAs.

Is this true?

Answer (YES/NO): NO